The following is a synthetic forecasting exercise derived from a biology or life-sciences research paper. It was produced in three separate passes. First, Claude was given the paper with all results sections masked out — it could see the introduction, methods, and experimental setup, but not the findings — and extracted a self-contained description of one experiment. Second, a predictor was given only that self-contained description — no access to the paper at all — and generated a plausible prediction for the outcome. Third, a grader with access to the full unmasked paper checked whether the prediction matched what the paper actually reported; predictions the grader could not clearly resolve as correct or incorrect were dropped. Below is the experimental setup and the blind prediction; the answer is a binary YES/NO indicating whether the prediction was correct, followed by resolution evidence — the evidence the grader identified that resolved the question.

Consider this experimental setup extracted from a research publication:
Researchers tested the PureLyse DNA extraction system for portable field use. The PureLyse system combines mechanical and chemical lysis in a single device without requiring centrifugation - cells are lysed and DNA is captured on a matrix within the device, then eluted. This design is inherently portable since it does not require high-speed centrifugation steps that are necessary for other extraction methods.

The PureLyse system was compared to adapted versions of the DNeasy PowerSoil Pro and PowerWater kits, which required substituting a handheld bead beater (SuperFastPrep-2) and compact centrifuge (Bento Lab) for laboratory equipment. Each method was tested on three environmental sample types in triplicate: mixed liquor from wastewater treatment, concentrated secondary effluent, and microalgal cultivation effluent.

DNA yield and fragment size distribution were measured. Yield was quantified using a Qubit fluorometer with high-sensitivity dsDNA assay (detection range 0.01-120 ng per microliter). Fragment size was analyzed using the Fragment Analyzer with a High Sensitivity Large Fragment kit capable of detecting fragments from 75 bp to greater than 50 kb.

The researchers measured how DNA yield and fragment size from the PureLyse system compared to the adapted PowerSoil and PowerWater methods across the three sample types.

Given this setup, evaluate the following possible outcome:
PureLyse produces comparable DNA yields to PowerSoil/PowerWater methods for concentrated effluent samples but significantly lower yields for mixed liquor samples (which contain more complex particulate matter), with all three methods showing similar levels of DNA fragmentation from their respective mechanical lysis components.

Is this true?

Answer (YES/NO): NO